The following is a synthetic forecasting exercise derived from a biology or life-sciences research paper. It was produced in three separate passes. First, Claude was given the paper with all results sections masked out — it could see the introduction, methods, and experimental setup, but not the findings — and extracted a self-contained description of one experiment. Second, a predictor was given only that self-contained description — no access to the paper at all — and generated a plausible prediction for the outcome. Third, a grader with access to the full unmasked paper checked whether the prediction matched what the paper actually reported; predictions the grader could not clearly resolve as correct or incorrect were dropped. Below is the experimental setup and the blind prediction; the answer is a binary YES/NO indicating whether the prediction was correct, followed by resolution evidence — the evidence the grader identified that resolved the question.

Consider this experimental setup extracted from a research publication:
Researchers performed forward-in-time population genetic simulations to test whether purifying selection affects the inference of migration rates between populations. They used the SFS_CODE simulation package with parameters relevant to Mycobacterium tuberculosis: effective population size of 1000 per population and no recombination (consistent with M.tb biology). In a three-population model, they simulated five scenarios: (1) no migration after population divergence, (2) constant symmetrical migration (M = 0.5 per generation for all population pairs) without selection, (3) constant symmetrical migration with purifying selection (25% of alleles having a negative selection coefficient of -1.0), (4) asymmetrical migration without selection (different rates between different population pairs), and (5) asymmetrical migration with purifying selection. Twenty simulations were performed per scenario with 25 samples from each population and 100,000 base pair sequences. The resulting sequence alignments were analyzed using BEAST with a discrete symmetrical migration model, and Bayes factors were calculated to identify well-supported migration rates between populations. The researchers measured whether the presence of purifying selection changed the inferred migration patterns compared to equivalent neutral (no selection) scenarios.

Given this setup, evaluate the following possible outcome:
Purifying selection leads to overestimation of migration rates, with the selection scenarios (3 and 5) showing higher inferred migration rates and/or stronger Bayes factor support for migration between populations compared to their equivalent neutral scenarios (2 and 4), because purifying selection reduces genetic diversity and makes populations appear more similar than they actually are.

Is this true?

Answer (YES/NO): NO